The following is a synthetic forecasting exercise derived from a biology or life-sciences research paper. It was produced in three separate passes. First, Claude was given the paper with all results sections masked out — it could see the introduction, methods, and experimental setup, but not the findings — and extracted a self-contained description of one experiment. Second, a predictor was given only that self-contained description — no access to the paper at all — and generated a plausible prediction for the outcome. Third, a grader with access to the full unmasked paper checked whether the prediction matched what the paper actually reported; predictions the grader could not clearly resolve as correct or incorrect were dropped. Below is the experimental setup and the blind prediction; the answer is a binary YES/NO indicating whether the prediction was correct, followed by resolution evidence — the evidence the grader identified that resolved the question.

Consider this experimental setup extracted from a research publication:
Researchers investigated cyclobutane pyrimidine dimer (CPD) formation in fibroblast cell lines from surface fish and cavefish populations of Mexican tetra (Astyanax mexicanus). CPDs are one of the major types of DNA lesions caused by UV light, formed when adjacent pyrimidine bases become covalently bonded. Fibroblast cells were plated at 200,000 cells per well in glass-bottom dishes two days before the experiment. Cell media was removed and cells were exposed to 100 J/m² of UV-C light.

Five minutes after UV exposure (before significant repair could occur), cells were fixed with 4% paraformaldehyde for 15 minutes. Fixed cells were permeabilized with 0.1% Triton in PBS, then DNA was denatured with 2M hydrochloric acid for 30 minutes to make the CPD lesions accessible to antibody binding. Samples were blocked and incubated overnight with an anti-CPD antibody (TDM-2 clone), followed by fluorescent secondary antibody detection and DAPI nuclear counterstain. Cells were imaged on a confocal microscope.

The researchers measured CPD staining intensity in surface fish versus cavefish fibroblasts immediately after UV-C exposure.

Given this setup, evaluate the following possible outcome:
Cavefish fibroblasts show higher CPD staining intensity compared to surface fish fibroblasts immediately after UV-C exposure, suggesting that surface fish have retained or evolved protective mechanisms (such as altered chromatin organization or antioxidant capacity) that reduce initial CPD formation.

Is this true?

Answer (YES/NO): NO